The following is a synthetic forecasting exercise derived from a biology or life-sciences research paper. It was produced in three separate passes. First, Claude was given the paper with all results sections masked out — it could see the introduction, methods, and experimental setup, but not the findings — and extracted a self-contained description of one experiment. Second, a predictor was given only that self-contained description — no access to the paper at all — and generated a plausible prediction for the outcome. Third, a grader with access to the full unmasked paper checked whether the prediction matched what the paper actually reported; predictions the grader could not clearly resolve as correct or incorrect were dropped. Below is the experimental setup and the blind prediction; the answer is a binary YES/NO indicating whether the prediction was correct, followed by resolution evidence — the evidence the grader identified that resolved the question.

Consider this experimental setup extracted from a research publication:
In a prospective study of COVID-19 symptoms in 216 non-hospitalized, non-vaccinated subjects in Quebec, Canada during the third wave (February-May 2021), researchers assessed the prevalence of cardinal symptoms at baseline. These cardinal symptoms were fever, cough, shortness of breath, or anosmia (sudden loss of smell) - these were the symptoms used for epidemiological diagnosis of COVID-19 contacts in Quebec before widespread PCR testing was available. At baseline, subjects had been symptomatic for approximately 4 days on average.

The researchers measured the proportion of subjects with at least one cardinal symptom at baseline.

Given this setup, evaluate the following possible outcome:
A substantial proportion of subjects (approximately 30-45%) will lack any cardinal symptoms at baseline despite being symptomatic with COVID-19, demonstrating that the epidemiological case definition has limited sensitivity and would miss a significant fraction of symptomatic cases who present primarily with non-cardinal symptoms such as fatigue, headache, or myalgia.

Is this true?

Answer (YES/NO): NO